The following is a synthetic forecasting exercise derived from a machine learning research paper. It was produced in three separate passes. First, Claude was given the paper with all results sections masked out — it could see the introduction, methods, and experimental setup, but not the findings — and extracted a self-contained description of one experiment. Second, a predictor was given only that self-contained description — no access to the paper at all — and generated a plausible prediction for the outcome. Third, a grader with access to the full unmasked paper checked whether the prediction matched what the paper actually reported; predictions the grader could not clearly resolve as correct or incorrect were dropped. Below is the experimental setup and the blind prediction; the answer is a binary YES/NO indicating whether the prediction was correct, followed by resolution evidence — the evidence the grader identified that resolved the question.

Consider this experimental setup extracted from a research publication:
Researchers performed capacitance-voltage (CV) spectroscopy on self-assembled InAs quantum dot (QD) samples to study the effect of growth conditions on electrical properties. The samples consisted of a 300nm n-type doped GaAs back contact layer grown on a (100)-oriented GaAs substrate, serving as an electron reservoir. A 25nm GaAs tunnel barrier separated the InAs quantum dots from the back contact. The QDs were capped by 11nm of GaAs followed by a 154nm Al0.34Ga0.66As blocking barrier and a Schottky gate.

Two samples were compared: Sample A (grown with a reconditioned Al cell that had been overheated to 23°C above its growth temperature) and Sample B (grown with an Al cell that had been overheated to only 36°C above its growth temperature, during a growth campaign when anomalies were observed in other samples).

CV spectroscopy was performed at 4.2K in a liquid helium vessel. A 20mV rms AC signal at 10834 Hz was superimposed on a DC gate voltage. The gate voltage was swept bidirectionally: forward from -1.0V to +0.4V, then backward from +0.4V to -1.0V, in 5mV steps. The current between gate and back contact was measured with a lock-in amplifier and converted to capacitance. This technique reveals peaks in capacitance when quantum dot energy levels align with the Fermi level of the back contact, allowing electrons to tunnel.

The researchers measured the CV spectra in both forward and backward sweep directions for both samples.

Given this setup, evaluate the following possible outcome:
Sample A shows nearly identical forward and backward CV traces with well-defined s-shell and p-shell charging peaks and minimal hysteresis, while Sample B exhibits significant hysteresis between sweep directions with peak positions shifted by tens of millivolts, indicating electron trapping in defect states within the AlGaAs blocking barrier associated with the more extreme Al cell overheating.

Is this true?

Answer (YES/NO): NO